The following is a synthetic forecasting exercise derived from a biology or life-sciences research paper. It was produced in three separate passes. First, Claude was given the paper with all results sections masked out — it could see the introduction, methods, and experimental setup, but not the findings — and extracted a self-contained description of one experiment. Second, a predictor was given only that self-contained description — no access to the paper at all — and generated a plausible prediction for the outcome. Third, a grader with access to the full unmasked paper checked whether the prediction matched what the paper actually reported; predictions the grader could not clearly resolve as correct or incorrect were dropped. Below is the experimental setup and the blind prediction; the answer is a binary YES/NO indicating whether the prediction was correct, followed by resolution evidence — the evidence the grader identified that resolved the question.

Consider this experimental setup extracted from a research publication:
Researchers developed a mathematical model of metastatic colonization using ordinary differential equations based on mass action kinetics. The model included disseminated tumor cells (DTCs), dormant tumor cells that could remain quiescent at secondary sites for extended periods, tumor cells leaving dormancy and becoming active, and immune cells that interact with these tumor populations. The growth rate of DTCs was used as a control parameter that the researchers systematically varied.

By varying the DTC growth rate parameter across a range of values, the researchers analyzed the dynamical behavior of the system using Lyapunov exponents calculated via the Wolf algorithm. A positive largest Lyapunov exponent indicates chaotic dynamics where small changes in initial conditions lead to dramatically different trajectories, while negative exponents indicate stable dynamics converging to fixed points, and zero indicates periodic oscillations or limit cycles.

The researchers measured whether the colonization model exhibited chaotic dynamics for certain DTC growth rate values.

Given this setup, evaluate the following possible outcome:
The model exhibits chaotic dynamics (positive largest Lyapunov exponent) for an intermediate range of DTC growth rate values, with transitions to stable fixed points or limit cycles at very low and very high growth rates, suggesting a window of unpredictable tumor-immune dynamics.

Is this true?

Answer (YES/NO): NO